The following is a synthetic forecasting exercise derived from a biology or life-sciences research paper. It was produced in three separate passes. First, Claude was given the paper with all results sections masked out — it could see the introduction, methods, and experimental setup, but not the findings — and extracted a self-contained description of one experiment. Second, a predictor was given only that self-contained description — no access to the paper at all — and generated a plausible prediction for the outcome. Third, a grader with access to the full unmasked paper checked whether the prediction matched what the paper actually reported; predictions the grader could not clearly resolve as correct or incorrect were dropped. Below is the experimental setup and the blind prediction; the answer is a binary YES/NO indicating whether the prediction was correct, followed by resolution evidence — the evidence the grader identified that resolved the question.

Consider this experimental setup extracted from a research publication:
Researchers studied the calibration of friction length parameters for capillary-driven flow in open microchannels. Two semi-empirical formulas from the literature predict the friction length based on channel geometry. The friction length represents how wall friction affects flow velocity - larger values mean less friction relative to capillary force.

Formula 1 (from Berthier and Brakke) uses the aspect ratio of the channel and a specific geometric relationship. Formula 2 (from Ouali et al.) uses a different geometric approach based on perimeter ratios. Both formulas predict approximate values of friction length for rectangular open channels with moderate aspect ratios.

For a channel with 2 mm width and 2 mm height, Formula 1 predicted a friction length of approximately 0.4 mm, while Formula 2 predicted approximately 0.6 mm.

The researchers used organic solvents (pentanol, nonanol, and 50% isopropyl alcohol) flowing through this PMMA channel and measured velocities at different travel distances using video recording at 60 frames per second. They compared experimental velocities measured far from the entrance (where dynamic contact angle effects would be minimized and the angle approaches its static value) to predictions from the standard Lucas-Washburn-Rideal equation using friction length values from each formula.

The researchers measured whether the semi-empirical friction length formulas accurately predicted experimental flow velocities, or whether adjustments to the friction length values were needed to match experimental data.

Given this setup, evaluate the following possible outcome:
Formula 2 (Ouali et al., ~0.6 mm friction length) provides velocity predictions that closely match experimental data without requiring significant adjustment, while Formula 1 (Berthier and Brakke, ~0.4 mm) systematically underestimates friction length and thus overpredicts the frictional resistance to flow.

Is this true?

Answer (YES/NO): NO